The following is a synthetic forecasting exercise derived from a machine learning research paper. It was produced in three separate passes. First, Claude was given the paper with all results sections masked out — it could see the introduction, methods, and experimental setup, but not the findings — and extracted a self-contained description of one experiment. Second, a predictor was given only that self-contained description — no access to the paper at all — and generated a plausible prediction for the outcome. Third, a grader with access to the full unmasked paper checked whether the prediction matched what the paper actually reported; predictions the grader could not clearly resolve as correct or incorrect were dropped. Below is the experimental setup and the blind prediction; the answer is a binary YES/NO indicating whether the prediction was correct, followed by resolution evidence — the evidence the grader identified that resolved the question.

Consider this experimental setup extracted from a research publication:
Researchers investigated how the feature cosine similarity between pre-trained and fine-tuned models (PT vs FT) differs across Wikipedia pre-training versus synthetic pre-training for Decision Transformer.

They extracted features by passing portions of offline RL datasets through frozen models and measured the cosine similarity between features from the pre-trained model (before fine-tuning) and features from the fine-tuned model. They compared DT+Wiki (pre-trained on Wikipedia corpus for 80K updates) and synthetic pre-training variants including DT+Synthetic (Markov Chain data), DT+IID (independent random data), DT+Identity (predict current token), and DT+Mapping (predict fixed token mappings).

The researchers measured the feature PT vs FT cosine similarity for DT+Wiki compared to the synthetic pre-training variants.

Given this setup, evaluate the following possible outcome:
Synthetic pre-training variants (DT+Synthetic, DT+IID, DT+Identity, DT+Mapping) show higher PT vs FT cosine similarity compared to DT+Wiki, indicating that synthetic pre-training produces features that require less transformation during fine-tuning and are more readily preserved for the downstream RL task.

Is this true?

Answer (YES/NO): YES